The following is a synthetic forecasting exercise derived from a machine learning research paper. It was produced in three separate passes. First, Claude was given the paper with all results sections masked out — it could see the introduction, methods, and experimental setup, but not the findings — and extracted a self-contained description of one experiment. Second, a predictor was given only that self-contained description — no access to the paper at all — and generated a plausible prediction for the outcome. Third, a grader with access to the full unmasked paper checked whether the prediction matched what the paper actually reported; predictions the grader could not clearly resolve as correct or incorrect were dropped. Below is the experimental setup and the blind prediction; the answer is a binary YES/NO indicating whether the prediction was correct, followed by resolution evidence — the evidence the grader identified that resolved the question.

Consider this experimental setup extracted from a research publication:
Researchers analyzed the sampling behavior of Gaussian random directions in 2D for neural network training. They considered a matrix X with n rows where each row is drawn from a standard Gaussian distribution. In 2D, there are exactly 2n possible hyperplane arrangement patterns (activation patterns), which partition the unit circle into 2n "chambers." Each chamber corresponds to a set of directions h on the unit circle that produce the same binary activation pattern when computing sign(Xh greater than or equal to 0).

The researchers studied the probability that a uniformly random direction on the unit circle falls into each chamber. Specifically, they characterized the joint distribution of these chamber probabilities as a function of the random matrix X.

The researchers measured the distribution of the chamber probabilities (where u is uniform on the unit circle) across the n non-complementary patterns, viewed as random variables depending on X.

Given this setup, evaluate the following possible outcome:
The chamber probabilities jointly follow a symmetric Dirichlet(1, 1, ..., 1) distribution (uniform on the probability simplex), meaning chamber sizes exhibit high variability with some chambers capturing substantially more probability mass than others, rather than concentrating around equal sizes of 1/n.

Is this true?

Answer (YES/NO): NO